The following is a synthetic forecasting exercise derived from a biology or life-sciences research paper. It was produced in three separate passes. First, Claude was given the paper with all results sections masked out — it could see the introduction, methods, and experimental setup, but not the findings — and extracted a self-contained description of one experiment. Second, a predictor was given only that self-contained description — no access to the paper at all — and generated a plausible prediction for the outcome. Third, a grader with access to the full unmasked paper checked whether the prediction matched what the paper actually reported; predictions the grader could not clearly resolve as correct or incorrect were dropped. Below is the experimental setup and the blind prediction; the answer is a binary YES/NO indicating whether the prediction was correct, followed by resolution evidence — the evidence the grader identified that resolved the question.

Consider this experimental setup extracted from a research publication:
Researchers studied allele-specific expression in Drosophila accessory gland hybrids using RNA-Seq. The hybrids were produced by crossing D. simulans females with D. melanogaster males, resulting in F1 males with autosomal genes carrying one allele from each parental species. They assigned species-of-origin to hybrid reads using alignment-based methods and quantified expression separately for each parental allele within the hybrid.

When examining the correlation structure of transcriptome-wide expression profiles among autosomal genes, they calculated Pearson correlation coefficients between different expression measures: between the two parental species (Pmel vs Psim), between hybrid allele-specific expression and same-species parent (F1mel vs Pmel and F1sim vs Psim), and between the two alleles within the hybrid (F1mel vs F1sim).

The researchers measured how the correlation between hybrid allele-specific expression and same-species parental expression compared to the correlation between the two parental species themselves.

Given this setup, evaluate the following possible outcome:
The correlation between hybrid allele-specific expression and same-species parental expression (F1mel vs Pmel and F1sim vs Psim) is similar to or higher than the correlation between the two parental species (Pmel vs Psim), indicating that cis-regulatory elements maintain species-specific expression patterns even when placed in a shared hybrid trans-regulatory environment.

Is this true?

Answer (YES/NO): YES